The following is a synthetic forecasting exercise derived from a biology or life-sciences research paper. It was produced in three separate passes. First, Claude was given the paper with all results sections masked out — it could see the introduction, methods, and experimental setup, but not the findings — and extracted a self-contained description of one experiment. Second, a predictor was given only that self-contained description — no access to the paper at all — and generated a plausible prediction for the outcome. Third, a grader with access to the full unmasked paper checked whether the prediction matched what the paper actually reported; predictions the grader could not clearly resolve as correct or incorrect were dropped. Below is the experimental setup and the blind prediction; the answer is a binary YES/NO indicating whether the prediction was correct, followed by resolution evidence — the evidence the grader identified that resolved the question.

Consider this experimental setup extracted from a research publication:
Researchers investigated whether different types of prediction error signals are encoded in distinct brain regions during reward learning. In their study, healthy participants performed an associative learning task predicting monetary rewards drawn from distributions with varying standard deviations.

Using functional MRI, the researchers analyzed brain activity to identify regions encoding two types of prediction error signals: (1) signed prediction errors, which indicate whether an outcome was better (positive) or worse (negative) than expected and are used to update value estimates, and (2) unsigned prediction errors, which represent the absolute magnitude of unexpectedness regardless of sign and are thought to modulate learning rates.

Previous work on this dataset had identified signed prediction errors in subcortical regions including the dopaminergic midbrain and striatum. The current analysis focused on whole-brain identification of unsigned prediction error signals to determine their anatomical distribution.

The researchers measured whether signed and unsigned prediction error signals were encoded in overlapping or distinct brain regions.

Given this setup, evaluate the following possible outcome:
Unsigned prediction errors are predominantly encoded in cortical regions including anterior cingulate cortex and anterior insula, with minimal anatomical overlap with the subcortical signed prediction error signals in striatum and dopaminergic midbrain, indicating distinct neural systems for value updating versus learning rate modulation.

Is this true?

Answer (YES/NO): NO